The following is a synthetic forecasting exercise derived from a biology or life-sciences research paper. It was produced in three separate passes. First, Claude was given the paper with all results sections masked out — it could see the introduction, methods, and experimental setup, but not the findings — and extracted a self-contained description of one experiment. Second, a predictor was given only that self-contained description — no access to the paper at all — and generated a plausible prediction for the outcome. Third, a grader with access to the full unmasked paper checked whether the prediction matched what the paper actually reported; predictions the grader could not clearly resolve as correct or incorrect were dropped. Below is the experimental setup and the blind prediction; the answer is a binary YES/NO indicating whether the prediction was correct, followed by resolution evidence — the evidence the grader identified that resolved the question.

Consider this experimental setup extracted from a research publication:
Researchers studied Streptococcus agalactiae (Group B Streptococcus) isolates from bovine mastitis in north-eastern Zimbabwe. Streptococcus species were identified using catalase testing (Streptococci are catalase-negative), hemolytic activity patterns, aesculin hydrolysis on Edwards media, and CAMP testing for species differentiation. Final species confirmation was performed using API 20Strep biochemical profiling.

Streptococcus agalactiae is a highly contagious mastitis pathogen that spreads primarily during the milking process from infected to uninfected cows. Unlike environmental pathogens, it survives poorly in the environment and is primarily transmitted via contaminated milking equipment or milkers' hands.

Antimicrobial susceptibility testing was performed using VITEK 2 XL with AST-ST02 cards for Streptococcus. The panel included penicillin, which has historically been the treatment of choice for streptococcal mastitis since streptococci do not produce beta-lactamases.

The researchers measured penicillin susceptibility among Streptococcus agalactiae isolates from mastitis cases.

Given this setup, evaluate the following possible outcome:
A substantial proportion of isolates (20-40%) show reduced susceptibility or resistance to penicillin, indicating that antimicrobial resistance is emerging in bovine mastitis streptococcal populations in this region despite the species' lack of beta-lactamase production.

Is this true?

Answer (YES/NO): YES